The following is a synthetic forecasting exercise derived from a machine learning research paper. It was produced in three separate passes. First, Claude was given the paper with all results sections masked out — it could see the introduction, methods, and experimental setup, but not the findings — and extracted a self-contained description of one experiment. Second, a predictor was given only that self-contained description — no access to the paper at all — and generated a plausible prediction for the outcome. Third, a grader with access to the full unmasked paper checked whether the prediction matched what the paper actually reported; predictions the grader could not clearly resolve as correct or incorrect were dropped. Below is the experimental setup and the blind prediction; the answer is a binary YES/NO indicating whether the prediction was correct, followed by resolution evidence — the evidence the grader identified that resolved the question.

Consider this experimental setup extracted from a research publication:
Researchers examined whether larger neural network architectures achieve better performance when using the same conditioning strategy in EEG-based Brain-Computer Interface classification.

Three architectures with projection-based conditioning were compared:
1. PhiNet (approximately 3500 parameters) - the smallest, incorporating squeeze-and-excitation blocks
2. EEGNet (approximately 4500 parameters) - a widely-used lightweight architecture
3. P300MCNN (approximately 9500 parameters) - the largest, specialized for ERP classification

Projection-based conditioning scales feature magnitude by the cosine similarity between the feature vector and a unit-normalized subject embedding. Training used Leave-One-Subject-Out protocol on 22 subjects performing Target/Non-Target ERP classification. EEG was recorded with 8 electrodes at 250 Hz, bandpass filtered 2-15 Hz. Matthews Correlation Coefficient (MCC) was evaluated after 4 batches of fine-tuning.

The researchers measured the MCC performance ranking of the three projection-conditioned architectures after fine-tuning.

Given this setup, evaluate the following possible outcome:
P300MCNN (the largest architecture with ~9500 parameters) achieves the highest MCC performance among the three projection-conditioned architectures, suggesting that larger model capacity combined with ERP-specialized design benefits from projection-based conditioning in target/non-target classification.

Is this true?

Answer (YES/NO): NO